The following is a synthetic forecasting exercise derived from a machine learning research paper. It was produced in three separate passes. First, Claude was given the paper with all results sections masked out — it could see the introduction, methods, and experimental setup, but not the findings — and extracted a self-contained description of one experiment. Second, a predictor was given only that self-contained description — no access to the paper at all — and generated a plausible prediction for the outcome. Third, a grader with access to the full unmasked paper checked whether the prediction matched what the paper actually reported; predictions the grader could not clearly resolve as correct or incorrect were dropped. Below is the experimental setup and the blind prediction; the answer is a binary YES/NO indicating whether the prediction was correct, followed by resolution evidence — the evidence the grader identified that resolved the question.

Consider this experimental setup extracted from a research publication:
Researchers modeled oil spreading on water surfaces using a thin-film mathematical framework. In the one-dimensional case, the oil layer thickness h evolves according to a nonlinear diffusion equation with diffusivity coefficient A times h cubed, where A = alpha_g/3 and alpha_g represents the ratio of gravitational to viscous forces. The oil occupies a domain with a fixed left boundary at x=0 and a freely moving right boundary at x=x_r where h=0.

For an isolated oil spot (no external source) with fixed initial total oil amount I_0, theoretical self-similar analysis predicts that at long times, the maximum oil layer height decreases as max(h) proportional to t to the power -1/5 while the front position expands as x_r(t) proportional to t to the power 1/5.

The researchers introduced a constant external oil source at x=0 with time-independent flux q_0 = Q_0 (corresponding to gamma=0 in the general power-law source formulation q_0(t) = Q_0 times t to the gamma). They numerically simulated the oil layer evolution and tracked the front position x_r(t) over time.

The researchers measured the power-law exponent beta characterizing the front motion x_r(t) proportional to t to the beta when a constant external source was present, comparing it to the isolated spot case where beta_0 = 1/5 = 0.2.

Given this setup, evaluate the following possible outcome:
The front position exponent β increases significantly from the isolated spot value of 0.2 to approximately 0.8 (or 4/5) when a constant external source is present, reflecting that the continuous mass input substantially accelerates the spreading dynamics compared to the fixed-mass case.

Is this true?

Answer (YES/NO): YES